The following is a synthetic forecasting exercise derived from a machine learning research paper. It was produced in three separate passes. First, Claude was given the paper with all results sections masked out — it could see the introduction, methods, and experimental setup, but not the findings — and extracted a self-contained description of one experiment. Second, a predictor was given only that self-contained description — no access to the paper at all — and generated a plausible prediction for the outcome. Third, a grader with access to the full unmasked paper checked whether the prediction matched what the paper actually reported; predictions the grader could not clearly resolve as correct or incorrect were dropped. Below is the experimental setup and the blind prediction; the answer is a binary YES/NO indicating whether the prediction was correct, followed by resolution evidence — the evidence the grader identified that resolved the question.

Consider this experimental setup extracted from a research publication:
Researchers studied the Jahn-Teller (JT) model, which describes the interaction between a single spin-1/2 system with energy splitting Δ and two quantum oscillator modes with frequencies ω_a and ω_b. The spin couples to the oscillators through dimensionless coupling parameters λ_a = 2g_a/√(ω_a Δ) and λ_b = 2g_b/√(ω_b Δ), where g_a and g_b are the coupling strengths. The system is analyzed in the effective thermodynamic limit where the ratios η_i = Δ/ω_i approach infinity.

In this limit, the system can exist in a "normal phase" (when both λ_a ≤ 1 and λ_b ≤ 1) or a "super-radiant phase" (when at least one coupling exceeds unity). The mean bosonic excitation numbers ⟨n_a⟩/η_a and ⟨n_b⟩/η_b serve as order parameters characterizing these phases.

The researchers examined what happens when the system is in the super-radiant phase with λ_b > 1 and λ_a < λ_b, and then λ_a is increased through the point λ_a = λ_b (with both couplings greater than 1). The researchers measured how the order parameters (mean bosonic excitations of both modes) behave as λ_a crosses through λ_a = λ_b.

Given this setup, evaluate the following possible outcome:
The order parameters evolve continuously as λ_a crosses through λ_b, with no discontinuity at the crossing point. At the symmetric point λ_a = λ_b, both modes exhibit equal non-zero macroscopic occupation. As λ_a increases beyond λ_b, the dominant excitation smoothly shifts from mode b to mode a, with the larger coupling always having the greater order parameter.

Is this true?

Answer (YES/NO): NO